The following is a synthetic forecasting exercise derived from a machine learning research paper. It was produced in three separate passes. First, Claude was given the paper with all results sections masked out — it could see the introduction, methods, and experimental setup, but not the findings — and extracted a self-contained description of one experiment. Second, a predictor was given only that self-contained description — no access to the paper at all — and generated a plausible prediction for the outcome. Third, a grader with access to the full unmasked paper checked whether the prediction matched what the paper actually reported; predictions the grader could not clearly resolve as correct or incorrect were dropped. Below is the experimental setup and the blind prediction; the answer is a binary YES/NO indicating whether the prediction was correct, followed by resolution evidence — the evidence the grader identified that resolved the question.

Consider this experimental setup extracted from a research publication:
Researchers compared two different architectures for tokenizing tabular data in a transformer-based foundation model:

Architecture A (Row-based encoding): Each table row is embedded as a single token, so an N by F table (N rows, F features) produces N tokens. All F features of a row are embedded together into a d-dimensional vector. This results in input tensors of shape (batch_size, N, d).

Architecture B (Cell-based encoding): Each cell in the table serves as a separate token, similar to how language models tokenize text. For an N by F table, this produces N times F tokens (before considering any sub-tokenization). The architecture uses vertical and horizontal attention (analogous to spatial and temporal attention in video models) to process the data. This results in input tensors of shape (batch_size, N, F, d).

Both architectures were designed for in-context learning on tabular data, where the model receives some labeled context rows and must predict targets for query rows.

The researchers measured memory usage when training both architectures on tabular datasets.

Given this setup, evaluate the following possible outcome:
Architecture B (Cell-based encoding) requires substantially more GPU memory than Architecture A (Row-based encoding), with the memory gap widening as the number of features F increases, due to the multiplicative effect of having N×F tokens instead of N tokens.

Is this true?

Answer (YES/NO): YES